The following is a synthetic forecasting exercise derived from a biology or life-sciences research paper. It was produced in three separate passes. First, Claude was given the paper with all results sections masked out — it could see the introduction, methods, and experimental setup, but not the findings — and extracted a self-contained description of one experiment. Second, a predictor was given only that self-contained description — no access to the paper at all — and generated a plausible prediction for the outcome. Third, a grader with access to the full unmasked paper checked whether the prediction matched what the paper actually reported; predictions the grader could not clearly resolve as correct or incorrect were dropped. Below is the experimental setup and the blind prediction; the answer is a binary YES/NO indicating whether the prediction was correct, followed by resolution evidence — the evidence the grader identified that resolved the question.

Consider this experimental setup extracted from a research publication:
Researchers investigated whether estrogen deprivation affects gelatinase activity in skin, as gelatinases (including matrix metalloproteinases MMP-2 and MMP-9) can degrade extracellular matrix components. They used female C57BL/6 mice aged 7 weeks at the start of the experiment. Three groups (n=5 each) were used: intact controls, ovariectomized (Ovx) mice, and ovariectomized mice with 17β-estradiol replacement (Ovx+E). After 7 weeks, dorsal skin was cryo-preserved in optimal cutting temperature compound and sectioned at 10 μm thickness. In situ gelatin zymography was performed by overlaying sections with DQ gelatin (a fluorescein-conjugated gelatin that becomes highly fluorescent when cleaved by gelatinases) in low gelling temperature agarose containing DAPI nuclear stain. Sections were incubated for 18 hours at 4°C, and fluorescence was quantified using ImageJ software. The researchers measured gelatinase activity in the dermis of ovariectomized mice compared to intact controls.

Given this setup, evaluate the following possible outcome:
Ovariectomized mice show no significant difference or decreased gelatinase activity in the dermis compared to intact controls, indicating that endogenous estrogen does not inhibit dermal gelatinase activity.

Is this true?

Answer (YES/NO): NO